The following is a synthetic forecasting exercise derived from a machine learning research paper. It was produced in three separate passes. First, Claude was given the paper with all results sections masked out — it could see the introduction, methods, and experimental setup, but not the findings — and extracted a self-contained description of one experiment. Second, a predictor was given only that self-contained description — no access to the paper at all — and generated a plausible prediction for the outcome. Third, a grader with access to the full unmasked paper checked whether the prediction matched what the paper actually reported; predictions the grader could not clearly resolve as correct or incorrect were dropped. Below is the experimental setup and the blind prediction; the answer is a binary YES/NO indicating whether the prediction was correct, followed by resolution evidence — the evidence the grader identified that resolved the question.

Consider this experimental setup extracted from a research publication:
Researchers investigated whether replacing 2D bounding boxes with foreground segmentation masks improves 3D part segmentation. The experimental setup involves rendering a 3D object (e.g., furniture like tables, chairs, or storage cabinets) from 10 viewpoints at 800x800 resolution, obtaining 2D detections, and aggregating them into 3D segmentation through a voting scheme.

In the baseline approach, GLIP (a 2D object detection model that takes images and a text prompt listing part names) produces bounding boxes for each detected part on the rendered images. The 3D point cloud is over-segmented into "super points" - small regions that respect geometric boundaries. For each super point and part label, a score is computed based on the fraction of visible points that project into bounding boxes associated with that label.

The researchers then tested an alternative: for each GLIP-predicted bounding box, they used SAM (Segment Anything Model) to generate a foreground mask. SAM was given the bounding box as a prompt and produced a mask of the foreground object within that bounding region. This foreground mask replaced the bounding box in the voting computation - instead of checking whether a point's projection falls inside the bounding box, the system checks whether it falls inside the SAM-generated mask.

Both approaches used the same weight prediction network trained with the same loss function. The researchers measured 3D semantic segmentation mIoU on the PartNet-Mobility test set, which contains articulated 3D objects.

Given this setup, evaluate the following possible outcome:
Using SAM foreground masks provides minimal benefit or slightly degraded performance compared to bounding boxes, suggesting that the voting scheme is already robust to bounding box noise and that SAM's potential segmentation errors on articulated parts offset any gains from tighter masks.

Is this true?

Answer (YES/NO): NO